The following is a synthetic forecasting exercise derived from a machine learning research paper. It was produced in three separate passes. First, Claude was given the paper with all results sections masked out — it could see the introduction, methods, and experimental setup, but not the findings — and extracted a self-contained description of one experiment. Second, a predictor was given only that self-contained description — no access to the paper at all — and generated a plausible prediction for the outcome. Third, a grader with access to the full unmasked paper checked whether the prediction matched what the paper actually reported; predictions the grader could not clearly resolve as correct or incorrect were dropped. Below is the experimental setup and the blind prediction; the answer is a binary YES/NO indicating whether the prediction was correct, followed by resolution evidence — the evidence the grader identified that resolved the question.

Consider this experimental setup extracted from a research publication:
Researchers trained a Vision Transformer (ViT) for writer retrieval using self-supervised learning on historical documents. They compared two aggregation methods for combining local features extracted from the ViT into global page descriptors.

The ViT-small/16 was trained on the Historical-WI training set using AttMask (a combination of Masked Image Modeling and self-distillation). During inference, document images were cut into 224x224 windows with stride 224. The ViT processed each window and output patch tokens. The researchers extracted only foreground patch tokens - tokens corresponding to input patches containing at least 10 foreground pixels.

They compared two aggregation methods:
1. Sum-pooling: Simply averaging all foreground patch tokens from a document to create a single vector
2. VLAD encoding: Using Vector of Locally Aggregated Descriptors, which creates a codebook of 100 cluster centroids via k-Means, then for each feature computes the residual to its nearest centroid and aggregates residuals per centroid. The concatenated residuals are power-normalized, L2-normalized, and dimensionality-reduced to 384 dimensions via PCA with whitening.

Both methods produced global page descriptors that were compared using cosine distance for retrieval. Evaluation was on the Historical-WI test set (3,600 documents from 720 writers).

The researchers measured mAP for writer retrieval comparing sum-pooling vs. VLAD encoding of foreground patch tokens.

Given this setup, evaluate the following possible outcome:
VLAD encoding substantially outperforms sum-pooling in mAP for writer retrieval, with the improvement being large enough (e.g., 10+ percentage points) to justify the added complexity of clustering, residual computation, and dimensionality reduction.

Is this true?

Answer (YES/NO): NO